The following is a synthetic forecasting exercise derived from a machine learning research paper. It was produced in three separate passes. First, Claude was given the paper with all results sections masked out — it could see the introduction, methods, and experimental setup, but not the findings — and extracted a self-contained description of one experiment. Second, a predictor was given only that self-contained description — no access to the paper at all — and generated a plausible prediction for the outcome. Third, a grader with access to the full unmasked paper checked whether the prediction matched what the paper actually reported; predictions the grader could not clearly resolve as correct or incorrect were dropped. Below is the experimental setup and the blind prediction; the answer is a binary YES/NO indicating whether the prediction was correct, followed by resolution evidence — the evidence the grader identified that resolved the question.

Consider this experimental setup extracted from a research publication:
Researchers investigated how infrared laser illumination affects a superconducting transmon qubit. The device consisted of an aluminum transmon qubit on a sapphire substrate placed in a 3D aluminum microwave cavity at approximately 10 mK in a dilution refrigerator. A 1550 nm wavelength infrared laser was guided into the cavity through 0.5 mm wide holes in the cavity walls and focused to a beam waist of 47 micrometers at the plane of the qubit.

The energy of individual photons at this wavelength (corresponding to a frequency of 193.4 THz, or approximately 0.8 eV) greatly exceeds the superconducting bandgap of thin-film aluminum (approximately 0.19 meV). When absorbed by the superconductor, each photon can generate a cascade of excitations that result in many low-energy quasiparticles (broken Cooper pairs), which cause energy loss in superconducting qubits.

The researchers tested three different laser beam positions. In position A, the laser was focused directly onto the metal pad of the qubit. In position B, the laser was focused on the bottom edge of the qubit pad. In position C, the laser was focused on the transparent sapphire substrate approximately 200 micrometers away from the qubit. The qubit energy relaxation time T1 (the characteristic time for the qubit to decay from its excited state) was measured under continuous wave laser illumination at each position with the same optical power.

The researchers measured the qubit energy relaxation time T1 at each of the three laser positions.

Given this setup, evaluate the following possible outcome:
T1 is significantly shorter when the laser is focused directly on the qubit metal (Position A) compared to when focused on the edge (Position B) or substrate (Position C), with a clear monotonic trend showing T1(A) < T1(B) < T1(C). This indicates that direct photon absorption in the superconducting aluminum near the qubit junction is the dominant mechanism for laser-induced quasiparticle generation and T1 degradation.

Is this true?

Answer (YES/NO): NO